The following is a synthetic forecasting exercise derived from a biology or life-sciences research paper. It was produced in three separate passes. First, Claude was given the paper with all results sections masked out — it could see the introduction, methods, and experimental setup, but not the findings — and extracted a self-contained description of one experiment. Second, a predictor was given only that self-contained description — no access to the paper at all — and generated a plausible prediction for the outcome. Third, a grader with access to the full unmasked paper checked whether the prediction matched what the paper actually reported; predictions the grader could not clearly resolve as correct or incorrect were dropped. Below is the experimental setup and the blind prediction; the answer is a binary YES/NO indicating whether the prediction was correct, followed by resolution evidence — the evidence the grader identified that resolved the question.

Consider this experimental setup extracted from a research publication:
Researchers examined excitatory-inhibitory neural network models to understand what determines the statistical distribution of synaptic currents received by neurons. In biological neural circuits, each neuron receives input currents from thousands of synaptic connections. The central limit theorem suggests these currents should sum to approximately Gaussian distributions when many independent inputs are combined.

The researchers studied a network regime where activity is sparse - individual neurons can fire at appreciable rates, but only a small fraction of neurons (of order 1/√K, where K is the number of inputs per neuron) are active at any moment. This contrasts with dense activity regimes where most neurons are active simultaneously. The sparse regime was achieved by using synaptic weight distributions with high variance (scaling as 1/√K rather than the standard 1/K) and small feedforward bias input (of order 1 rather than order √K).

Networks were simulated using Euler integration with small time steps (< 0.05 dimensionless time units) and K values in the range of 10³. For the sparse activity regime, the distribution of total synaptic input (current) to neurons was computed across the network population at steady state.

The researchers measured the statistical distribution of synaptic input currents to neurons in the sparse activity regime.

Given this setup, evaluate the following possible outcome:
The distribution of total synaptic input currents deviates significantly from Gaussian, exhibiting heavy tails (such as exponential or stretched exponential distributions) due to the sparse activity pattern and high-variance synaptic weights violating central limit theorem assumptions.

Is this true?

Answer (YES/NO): YES